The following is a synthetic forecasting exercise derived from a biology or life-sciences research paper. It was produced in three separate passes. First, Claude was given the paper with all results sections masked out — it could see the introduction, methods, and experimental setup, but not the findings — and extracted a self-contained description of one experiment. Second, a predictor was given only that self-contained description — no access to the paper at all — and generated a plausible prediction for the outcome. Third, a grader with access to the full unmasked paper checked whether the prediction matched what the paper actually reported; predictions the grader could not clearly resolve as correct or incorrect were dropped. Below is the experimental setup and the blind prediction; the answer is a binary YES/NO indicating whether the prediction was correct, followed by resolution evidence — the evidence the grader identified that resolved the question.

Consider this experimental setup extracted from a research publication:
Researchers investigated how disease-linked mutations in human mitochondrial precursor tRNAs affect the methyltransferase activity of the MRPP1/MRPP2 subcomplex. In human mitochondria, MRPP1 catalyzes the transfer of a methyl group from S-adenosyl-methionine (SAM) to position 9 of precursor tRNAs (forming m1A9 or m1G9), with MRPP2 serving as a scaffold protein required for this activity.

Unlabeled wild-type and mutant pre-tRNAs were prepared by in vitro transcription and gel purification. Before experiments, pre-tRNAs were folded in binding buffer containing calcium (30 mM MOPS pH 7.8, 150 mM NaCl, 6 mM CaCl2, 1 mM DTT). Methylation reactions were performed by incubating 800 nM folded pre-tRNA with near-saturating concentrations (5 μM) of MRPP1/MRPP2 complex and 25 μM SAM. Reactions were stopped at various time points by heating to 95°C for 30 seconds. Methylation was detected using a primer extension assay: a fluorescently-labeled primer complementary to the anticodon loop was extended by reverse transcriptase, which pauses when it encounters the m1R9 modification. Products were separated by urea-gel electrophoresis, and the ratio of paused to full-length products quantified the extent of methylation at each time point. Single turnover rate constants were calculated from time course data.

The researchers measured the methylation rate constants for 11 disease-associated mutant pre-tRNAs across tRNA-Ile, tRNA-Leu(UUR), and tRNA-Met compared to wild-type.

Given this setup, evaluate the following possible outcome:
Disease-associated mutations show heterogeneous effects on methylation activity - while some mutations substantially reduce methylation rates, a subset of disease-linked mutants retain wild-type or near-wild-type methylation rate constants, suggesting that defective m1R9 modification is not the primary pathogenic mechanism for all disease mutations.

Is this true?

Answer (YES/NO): YES